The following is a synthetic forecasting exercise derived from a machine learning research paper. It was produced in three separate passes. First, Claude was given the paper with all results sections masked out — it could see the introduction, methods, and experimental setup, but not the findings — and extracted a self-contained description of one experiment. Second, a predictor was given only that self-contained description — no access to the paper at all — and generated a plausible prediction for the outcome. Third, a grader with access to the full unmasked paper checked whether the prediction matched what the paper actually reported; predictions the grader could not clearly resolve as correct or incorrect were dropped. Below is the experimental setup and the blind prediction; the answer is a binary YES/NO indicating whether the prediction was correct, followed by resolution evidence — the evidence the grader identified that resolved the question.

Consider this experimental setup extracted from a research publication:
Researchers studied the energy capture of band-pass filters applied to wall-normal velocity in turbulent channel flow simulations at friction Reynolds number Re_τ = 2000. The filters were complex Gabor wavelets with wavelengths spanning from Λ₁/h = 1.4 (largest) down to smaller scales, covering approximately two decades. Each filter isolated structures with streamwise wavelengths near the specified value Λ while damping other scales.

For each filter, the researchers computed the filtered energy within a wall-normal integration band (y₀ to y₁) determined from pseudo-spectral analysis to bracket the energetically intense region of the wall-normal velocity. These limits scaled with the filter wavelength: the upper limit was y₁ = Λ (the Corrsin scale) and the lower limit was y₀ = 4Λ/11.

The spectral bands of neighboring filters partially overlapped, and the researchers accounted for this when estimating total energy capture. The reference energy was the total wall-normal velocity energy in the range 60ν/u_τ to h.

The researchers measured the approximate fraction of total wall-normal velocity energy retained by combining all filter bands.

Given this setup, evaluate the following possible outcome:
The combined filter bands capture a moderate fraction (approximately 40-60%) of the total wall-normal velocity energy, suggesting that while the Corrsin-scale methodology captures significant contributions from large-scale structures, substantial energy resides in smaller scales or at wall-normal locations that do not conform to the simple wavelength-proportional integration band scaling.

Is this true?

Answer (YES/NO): NO